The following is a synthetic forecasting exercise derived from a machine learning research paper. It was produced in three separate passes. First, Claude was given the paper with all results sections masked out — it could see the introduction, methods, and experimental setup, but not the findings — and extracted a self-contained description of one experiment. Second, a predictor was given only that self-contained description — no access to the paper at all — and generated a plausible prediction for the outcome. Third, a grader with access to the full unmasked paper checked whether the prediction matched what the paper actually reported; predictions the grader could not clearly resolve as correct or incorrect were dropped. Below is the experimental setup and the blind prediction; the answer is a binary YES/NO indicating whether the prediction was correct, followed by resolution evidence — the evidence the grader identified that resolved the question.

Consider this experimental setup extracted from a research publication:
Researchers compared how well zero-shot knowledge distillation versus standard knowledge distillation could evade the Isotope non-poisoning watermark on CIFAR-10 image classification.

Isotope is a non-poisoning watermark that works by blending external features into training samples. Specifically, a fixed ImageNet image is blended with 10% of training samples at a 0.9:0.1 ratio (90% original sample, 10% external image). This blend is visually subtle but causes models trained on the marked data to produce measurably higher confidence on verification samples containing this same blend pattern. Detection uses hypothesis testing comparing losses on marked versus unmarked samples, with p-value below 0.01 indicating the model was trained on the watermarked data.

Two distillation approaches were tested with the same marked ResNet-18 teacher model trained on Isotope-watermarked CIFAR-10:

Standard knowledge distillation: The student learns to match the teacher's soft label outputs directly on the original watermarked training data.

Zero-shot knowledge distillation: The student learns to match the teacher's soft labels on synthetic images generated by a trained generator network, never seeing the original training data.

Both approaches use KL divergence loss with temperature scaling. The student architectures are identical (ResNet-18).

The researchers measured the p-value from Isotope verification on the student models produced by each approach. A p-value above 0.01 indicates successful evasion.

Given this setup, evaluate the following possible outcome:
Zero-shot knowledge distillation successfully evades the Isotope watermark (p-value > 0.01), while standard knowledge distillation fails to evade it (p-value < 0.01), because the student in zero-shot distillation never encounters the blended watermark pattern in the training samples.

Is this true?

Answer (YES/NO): NO